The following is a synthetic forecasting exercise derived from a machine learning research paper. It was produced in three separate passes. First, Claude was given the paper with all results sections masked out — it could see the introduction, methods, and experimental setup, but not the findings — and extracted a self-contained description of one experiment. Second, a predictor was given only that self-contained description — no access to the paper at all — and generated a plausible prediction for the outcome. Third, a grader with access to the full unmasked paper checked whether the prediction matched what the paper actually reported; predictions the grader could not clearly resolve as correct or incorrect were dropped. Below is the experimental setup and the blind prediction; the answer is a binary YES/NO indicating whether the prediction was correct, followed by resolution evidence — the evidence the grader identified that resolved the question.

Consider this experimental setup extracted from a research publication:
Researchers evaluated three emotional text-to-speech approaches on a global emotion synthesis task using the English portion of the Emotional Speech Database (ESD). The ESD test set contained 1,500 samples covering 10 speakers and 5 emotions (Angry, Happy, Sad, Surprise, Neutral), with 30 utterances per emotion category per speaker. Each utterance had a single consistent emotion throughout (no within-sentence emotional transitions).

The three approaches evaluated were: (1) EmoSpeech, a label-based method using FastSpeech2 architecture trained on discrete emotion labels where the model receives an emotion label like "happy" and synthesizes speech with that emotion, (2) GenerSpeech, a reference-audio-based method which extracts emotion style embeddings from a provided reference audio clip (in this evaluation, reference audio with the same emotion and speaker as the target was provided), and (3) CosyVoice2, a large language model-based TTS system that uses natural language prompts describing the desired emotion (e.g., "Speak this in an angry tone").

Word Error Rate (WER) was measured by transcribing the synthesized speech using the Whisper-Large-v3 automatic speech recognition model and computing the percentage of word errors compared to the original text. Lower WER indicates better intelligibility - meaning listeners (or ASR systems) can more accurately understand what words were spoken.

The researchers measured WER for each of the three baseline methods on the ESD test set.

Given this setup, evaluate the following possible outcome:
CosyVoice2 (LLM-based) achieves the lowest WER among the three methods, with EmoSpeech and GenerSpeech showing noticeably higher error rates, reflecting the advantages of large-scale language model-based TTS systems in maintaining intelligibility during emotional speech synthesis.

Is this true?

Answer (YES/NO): YES